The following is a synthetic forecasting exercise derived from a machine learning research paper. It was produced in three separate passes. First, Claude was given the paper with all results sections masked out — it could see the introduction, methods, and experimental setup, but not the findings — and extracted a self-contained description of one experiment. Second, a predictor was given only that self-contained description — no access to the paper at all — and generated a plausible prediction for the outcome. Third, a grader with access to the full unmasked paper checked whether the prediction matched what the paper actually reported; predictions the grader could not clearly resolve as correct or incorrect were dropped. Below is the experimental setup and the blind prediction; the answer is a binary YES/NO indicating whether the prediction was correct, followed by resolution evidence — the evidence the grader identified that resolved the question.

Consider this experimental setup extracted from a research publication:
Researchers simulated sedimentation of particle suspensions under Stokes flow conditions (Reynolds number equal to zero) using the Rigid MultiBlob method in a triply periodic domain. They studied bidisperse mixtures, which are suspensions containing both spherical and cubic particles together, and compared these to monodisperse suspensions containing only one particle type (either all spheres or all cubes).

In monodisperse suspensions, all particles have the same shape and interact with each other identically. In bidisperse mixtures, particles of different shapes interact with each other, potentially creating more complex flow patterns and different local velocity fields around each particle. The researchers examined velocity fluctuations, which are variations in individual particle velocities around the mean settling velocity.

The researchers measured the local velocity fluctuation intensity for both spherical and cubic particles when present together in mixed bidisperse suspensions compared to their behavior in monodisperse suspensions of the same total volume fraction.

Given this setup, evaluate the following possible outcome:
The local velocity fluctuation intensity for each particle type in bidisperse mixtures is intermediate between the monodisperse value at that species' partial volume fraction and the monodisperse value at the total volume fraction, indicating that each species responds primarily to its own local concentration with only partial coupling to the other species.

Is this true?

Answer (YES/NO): NO